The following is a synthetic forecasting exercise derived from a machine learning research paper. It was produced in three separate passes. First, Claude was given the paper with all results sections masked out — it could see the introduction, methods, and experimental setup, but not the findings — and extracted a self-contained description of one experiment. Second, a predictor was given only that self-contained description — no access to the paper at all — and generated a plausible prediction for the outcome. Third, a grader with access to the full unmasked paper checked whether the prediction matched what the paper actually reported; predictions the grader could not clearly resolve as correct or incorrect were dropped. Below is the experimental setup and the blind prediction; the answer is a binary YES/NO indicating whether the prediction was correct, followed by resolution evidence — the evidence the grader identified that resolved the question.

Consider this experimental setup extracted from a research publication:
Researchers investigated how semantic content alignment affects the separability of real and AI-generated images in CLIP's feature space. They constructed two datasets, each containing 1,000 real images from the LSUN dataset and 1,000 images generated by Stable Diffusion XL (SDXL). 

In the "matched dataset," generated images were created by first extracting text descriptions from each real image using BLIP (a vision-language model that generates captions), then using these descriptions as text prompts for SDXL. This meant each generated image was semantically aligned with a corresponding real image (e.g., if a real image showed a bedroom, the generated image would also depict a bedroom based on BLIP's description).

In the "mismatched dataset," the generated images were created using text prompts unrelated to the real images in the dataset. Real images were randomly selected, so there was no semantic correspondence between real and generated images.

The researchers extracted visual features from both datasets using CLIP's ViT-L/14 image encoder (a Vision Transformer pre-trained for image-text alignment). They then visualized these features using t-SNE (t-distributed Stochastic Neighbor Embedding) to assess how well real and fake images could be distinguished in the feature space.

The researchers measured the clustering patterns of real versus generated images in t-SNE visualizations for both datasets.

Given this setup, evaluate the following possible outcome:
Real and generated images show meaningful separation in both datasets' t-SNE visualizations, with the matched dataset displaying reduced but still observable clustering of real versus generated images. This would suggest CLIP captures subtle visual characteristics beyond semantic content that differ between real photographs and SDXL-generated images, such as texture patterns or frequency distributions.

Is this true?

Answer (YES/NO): NO